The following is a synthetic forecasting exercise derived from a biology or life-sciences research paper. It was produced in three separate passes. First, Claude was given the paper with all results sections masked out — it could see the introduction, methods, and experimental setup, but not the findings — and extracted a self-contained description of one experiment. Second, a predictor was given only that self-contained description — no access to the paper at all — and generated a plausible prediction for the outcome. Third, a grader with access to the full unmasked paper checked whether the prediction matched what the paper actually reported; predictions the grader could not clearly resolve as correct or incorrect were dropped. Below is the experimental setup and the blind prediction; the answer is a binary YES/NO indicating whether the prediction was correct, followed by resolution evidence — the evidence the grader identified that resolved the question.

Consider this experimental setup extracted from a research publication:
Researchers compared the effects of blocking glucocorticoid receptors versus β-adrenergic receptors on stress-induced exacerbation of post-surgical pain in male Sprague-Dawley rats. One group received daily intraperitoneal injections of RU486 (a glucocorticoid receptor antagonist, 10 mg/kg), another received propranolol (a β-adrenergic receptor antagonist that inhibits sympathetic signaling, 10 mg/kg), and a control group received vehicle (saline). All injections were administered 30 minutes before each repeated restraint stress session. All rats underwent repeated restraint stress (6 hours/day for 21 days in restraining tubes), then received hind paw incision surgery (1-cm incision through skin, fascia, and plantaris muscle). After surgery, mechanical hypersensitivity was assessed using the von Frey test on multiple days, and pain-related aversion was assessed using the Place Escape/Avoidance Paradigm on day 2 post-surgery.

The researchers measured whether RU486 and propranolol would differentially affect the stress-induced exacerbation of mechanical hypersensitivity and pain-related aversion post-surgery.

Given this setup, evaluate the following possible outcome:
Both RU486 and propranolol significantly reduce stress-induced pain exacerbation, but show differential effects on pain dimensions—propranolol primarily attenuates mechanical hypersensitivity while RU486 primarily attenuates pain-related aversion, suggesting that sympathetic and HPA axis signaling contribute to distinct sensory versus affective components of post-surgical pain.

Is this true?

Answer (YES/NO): NO